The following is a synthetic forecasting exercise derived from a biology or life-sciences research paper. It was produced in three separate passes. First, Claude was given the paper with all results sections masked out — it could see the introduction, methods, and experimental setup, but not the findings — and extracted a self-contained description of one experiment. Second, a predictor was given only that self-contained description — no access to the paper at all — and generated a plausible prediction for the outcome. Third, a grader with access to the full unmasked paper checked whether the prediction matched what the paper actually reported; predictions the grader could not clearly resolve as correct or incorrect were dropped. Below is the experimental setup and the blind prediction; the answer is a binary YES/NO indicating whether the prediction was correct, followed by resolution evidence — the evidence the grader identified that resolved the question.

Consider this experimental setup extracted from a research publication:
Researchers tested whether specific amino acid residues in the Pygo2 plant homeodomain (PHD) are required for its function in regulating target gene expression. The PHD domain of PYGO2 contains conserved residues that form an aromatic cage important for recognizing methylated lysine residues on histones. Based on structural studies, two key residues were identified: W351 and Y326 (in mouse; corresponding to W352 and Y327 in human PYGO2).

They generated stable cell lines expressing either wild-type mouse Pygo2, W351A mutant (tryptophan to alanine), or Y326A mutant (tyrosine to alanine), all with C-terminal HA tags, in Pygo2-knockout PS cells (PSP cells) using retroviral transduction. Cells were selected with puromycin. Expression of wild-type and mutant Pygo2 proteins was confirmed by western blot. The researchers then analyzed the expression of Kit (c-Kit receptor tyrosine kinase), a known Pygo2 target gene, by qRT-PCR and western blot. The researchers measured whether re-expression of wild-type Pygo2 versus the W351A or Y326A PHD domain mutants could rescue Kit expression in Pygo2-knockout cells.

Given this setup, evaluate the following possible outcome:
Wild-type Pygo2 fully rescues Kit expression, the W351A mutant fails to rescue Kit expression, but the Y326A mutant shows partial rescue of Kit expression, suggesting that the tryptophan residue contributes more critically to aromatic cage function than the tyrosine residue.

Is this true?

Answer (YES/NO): NO